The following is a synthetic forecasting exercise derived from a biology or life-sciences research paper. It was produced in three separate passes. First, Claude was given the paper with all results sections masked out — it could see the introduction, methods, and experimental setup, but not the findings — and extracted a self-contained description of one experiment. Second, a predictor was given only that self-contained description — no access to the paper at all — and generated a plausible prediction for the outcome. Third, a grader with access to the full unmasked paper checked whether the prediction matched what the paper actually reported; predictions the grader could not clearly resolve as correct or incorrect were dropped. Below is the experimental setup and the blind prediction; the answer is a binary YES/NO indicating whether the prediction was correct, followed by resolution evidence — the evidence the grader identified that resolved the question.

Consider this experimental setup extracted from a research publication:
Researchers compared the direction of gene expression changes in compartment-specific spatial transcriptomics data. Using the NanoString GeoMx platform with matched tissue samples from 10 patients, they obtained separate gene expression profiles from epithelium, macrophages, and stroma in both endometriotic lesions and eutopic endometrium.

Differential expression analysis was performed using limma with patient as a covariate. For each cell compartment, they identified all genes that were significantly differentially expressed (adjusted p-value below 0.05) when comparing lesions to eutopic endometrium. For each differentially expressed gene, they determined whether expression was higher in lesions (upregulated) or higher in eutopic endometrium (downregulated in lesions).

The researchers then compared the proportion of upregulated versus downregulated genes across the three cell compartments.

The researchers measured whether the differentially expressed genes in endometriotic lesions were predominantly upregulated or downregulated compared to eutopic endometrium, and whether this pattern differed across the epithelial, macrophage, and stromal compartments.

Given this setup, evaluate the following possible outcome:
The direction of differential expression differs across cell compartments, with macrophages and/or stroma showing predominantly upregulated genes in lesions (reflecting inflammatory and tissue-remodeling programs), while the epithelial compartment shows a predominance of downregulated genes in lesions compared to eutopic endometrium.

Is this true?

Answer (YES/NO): NO